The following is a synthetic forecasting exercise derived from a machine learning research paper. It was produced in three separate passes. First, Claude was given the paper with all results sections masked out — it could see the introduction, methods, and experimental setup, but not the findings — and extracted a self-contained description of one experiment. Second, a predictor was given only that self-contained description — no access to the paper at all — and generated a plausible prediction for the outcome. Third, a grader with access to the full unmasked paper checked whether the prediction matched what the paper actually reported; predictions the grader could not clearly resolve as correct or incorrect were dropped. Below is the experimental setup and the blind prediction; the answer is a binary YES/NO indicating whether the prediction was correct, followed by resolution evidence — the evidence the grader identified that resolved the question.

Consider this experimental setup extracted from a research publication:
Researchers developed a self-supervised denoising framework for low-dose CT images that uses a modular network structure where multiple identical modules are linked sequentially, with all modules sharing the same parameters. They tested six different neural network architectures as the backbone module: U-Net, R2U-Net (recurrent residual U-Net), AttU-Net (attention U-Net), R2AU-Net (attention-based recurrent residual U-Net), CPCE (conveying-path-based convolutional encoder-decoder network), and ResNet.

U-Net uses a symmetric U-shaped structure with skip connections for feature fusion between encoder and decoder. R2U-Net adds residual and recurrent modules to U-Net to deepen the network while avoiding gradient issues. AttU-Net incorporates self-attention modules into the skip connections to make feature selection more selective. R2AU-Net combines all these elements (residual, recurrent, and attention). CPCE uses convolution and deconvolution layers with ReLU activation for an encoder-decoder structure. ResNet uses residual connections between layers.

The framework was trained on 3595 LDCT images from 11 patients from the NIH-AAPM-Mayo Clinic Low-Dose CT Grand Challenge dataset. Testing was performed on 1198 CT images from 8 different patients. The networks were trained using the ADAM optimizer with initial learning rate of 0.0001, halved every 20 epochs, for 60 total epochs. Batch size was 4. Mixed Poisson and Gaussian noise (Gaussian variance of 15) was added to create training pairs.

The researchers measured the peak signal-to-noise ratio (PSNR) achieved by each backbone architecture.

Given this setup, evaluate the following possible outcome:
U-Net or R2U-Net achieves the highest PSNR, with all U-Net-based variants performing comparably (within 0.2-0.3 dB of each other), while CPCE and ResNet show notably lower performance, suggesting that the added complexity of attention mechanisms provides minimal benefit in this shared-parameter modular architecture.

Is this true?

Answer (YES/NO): NO